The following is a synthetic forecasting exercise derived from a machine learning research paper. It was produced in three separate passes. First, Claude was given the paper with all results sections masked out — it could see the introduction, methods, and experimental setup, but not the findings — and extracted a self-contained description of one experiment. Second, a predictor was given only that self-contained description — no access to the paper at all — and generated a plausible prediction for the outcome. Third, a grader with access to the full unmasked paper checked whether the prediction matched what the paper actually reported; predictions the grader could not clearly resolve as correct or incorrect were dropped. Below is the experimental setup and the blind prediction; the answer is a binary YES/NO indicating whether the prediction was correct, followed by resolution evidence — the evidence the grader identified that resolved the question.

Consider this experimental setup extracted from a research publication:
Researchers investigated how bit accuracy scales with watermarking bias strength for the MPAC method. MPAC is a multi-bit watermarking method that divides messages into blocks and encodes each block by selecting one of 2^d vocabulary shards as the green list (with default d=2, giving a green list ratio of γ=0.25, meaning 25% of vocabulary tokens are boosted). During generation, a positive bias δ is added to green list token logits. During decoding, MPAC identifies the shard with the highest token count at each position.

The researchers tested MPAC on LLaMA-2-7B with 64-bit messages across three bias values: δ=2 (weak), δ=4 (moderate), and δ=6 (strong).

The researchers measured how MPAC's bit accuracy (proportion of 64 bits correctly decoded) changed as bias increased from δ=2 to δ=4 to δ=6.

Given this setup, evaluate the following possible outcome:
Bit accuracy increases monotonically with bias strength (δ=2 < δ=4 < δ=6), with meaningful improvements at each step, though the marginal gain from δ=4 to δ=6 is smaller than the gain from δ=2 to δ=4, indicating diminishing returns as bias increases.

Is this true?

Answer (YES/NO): YES